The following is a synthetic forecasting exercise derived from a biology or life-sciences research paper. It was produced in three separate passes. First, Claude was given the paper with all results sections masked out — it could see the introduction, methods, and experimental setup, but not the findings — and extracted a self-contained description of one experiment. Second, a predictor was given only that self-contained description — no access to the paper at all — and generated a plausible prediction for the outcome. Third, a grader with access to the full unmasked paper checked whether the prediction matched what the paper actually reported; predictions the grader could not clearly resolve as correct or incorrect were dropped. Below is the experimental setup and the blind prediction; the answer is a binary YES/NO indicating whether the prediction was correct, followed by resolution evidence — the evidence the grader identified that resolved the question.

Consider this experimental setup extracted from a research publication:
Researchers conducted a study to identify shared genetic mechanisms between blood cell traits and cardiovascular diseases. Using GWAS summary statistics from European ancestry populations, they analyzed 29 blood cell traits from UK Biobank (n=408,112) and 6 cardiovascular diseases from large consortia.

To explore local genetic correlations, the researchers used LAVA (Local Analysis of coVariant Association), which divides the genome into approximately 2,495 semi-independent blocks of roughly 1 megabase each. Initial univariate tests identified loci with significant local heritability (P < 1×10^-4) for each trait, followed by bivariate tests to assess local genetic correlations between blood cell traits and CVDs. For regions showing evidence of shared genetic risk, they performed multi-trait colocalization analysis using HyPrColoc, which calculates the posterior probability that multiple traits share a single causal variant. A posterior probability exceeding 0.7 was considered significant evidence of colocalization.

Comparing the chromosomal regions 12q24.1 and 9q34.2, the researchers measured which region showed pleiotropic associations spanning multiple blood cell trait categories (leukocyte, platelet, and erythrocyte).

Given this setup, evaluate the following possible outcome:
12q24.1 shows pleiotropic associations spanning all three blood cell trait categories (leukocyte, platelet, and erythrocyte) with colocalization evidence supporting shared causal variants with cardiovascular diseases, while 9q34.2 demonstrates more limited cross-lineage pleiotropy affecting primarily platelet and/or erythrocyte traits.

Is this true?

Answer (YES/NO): YES